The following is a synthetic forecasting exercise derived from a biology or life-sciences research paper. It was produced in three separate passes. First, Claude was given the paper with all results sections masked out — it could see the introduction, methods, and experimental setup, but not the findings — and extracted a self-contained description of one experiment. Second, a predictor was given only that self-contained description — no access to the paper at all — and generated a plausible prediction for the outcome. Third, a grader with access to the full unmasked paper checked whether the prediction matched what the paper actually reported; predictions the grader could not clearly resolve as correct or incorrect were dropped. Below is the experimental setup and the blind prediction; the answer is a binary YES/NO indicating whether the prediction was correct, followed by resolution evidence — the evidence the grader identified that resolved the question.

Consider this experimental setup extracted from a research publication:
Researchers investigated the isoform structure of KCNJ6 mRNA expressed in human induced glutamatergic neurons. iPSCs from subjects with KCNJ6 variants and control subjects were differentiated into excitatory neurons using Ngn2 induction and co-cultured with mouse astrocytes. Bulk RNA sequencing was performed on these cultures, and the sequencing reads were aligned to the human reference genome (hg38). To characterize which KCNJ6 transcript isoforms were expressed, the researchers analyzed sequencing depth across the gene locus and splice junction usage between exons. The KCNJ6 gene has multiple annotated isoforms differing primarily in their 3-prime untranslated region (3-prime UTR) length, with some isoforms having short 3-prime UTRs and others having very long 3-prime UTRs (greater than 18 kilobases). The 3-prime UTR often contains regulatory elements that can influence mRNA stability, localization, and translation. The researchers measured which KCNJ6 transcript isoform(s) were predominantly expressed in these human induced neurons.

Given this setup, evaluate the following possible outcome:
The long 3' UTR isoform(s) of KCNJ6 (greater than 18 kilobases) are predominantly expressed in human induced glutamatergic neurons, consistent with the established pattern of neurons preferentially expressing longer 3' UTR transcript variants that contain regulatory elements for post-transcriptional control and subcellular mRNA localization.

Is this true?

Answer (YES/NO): YES